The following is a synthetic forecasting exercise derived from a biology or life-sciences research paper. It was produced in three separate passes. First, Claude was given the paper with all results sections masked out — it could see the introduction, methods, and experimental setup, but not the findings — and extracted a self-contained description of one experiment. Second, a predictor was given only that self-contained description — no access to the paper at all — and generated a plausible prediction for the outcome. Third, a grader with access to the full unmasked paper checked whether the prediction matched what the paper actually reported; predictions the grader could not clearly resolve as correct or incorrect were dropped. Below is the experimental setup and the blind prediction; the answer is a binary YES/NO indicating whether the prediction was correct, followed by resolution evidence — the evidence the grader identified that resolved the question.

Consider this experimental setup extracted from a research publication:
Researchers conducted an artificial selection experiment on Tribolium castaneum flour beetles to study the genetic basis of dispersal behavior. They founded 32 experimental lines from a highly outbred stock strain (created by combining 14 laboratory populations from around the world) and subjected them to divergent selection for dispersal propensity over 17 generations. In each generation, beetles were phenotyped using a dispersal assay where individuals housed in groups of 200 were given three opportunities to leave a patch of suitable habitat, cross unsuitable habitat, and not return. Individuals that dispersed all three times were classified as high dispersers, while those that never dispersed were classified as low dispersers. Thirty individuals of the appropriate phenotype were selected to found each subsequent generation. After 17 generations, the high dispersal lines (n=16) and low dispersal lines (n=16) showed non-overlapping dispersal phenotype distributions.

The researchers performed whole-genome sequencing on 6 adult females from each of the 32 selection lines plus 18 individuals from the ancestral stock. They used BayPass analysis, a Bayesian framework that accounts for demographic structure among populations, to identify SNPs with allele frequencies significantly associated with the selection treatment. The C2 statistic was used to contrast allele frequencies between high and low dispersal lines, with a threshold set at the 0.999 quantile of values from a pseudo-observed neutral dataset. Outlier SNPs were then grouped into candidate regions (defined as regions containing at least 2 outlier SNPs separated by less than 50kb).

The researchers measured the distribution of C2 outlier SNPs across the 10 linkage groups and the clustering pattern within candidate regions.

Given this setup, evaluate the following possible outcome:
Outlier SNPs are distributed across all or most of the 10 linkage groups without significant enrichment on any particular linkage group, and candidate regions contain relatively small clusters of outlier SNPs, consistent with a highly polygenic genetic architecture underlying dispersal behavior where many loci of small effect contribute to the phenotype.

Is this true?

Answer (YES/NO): NO